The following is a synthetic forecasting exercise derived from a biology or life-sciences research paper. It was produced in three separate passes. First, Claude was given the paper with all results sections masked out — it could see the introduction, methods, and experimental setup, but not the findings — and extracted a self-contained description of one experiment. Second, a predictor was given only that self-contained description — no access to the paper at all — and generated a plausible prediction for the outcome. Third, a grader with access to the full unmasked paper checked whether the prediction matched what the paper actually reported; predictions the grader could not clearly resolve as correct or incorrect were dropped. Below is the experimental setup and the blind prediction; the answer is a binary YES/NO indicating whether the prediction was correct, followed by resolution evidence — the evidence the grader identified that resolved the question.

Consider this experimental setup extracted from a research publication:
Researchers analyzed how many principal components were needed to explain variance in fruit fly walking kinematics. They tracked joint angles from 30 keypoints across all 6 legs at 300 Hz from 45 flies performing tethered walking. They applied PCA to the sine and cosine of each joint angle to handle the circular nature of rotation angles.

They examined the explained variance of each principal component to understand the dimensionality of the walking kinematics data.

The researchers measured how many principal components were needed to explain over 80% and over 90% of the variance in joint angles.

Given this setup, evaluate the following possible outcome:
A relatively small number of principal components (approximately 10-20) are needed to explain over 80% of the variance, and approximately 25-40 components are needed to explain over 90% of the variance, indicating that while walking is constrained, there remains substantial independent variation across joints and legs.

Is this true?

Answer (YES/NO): NO